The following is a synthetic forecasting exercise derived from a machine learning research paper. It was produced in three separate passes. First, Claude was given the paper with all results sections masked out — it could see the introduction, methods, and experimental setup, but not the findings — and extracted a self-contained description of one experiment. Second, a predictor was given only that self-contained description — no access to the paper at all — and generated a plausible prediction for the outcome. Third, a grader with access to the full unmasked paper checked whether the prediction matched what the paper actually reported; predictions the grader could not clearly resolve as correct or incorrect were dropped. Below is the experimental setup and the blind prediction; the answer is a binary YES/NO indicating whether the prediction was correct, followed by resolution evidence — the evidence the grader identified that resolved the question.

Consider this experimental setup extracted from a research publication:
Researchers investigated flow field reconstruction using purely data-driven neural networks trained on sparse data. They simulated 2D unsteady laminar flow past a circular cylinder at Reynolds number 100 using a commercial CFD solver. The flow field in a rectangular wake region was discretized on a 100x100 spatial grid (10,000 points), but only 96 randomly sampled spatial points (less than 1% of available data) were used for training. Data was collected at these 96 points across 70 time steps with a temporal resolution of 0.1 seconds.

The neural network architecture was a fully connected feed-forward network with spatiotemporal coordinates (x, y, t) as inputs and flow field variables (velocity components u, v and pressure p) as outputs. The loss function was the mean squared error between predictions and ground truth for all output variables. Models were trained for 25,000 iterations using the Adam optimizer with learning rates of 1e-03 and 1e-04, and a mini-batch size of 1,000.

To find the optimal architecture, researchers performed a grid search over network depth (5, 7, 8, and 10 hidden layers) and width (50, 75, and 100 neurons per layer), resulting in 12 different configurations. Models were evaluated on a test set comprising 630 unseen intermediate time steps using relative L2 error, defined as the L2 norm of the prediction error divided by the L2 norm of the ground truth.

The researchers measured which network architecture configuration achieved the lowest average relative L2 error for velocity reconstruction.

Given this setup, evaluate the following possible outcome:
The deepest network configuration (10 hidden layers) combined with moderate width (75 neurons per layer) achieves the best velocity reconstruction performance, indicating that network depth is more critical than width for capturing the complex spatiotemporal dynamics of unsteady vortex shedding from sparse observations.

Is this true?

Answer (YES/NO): NO